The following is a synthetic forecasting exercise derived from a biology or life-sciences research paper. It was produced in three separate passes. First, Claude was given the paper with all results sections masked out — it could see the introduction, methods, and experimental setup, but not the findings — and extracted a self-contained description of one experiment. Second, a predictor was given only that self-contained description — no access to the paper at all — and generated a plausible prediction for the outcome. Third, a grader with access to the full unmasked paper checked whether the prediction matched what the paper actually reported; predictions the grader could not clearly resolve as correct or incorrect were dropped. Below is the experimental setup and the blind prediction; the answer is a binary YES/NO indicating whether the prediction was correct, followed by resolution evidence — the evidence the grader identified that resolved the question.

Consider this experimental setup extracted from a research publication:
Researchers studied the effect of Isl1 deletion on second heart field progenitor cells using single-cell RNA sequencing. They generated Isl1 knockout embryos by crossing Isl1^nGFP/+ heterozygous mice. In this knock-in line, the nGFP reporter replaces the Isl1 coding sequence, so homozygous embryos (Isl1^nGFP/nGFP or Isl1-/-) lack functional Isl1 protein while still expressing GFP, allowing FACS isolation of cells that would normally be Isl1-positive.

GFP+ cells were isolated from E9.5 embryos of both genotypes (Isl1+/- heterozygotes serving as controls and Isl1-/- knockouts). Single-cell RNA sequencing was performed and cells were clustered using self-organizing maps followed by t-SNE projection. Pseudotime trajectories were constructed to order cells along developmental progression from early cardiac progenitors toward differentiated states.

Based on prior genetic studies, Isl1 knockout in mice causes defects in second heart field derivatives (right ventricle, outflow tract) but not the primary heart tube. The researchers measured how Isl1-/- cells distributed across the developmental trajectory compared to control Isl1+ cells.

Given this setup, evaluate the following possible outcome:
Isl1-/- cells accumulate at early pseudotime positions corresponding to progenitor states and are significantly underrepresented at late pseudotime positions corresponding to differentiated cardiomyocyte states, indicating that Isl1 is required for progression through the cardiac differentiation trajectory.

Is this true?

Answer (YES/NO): NO